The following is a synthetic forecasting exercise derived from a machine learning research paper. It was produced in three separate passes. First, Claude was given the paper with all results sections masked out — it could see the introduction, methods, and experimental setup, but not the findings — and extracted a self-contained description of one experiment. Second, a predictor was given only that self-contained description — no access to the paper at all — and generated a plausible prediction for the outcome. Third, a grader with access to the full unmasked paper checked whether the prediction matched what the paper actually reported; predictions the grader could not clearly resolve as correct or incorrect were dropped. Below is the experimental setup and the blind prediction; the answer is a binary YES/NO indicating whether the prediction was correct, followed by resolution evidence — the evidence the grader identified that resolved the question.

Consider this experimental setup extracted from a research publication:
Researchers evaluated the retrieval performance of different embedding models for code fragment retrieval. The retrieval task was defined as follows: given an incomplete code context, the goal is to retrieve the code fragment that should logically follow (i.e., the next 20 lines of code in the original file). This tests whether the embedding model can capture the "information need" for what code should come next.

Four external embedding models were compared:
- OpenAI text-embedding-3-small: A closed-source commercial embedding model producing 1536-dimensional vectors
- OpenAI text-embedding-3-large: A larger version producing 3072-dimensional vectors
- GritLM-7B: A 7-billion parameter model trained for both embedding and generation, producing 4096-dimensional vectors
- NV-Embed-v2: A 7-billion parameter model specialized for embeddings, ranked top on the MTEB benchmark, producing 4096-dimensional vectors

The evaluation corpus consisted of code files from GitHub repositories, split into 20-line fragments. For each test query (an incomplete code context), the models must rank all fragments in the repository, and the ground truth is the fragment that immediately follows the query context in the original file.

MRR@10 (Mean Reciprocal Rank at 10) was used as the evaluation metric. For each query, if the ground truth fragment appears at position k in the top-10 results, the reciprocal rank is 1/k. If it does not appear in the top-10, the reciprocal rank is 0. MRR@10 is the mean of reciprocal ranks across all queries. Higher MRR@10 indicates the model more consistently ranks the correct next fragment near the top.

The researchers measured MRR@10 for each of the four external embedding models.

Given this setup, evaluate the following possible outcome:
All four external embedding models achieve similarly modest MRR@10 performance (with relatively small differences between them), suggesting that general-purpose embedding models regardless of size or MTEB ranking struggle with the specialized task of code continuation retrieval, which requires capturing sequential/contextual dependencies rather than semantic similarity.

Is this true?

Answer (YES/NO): NO